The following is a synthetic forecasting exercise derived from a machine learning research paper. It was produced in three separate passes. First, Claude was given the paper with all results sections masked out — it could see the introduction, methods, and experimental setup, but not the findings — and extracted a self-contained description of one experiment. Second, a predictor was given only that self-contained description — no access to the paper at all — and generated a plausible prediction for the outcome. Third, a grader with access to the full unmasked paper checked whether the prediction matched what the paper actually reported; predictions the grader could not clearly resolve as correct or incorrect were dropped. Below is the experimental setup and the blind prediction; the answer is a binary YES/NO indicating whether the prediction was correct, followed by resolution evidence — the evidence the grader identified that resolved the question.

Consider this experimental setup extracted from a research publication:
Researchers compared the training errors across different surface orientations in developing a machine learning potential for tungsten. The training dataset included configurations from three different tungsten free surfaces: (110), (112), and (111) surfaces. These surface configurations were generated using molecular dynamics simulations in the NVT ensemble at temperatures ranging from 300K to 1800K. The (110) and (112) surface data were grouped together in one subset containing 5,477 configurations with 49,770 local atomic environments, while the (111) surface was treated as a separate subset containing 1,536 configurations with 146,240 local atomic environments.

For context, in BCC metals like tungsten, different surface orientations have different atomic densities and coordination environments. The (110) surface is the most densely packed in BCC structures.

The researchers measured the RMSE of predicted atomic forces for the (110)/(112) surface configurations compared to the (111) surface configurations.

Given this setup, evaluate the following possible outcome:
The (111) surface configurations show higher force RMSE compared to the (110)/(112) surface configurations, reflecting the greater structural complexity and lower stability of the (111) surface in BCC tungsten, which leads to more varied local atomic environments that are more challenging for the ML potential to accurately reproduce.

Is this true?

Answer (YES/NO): NO